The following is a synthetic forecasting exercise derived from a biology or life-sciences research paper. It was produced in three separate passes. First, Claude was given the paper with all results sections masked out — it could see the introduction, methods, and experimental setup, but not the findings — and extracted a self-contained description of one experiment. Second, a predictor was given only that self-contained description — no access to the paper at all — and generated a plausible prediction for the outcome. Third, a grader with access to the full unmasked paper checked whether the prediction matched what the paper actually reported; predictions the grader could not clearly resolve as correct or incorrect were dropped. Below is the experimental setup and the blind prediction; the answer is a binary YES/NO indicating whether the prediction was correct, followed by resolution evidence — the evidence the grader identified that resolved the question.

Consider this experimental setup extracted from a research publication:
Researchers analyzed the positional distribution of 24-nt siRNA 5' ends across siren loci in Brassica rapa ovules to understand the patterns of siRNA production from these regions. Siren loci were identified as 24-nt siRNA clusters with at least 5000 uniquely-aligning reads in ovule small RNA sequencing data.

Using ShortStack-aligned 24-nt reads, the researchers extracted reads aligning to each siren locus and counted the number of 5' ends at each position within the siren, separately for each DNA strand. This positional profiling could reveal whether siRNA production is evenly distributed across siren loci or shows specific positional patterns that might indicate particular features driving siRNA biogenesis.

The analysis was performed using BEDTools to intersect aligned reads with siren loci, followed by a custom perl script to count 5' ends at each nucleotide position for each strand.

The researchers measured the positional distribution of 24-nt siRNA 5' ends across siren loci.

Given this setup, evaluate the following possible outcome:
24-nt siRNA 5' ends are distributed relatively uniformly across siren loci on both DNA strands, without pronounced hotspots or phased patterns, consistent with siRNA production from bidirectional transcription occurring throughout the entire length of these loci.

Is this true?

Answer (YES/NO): NO